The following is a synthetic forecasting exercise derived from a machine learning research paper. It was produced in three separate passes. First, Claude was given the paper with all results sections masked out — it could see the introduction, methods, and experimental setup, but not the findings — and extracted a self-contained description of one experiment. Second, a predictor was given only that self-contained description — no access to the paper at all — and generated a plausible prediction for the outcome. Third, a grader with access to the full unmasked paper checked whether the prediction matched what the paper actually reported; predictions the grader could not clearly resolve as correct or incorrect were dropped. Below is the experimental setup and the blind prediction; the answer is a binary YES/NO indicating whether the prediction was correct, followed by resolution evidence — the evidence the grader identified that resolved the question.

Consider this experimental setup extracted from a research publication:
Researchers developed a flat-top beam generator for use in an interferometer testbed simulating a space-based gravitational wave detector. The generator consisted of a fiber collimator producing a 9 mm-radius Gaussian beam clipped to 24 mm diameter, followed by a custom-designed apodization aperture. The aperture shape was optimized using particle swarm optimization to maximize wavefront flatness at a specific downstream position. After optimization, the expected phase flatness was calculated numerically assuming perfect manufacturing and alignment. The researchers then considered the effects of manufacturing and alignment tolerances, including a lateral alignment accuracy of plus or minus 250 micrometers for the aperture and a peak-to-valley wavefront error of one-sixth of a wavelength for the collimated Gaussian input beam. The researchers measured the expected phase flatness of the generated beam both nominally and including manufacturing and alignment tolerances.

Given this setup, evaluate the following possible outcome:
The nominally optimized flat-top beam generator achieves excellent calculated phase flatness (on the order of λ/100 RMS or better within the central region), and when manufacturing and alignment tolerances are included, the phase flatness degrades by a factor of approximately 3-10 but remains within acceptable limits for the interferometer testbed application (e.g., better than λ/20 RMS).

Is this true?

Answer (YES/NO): NO